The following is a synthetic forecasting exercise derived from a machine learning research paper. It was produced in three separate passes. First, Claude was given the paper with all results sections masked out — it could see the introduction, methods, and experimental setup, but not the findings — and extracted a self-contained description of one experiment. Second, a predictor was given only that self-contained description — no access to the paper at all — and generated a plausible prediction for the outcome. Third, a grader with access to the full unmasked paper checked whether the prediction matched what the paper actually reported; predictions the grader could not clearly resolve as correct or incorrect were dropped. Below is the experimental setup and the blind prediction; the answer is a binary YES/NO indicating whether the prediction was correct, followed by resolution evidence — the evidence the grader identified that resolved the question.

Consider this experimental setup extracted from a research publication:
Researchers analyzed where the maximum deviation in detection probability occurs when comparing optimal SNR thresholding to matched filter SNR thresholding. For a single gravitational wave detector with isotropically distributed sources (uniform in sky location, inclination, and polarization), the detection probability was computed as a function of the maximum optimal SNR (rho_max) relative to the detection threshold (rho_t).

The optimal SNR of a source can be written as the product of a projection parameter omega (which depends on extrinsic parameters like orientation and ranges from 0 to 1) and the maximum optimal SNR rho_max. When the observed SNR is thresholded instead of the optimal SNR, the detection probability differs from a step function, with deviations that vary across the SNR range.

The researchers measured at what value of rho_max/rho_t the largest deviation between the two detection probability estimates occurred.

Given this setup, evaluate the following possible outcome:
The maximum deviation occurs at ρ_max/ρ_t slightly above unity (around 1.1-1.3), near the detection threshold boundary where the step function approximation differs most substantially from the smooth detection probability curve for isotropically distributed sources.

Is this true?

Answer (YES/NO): NO